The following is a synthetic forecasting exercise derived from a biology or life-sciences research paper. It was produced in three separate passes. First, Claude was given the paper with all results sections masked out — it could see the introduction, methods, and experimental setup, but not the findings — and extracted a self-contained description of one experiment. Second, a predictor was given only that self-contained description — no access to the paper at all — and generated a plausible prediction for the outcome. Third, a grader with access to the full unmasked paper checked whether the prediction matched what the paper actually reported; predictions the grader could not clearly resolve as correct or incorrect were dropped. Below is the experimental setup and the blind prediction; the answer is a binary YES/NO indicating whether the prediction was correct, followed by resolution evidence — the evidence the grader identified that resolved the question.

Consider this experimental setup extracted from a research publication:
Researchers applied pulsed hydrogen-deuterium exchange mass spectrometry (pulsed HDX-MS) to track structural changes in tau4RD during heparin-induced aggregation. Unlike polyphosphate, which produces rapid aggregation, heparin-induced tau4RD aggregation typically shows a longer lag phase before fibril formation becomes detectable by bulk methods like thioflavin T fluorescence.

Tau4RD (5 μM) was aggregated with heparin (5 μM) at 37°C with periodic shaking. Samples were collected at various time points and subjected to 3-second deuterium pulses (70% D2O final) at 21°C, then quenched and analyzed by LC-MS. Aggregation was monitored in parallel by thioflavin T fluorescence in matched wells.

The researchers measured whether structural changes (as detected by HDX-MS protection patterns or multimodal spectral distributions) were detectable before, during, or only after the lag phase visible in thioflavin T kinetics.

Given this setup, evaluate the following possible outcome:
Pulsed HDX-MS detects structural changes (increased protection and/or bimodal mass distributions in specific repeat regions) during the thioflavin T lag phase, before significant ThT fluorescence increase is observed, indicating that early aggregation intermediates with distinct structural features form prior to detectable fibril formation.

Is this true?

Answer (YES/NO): NO